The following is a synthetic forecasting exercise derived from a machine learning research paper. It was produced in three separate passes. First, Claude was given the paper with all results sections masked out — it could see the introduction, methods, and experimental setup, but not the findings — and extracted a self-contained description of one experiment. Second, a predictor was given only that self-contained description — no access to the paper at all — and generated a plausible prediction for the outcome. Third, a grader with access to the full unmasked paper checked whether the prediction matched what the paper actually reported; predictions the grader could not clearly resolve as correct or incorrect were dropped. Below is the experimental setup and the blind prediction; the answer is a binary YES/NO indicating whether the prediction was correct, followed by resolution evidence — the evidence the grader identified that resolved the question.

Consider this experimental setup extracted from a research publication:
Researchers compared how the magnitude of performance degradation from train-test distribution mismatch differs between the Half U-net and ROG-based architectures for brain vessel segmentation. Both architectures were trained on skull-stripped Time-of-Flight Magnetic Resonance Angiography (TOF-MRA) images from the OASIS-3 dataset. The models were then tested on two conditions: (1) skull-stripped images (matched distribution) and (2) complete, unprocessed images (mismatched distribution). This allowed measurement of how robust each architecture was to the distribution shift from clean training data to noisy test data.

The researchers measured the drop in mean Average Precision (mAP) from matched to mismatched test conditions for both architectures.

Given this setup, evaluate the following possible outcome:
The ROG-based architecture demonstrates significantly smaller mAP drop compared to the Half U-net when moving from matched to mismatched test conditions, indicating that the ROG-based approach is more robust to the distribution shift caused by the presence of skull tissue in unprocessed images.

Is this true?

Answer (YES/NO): YES